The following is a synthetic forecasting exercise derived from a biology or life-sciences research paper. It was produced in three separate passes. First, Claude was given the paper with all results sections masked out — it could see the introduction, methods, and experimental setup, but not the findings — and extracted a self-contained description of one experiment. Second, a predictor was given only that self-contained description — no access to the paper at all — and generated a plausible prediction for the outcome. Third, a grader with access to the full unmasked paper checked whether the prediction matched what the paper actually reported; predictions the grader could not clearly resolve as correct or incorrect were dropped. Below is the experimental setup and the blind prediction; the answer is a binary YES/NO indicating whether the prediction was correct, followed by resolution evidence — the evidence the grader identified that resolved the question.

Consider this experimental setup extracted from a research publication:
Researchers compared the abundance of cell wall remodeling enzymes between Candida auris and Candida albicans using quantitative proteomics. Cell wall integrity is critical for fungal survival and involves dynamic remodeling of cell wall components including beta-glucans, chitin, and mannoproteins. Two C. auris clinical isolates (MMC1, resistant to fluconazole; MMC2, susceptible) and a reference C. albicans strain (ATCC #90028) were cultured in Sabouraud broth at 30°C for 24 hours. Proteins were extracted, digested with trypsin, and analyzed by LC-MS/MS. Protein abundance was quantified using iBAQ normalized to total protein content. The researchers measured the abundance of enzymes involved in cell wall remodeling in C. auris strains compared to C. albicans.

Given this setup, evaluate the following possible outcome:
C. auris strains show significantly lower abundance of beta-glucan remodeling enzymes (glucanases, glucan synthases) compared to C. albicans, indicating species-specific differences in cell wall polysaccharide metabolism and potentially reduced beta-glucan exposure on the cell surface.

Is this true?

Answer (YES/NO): NO